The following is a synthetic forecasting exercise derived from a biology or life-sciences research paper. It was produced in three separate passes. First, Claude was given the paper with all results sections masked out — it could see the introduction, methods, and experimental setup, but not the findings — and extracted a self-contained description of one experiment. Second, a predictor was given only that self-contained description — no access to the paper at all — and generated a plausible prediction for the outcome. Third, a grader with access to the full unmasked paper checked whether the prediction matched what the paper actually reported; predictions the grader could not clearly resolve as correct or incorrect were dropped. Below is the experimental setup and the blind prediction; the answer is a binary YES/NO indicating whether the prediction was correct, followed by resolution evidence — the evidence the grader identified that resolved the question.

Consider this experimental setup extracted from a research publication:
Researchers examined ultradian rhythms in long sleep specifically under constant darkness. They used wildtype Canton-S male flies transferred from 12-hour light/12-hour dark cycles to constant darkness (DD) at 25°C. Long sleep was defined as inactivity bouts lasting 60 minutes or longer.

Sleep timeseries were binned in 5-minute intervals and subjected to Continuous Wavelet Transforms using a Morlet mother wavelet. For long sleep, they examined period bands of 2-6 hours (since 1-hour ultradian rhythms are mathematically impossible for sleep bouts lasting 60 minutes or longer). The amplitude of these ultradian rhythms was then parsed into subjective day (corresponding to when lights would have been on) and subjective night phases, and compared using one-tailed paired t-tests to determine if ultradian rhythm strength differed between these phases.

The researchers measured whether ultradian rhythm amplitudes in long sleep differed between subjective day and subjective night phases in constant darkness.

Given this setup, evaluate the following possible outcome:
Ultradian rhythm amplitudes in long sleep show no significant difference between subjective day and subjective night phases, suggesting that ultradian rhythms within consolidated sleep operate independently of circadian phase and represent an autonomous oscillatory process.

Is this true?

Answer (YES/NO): NO